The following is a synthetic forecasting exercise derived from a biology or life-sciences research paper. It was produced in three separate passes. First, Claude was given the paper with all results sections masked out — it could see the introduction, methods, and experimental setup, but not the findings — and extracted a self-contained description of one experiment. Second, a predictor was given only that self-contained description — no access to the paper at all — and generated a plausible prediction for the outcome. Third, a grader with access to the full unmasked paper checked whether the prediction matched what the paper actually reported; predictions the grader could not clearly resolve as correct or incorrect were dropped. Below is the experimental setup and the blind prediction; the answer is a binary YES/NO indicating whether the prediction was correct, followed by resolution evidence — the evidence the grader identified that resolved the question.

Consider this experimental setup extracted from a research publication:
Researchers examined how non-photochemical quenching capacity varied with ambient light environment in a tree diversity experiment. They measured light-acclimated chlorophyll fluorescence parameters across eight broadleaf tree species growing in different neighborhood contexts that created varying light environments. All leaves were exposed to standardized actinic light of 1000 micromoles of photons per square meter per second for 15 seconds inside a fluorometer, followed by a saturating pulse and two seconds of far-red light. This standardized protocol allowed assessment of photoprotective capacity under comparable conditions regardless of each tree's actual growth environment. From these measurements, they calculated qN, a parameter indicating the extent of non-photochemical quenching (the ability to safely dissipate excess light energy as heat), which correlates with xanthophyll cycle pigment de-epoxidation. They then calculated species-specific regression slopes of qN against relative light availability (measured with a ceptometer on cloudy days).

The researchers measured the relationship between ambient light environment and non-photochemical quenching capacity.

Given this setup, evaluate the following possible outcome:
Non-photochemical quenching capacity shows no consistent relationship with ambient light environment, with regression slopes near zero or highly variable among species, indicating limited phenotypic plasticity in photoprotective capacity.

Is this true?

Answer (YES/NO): NO